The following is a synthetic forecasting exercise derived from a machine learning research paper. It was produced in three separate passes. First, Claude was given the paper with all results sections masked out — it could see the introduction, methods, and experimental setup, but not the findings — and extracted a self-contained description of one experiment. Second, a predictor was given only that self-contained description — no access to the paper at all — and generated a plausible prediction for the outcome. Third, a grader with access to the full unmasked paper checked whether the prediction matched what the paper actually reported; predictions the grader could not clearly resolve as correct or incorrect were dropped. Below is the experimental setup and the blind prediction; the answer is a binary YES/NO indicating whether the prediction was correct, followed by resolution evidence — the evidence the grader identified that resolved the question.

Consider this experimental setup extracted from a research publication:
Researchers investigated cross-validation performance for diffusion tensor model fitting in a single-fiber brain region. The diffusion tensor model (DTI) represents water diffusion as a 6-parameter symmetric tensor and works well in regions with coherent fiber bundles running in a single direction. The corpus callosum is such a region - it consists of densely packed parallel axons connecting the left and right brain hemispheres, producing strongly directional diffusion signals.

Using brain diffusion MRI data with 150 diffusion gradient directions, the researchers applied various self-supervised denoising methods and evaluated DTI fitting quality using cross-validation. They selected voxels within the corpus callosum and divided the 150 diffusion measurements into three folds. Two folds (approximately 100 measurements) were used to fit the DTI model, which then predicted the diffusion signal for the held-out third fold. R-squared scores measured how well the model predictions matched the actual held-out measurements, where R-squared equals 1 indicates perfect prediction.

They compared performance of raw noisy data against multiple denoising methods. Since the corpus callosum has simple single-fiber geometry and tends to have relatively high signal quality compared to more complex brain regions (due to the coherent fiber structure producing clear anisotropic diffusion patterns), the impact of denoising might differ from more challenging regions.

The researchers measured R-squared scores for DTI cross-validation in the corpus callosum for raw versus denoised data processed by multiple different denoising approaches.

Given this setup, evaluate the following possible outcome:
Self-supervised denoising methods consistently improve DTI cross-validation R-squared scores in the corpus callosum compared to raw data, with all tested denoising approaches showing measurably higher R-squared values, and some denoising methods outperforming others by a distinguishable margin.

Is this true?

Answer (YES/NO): NO